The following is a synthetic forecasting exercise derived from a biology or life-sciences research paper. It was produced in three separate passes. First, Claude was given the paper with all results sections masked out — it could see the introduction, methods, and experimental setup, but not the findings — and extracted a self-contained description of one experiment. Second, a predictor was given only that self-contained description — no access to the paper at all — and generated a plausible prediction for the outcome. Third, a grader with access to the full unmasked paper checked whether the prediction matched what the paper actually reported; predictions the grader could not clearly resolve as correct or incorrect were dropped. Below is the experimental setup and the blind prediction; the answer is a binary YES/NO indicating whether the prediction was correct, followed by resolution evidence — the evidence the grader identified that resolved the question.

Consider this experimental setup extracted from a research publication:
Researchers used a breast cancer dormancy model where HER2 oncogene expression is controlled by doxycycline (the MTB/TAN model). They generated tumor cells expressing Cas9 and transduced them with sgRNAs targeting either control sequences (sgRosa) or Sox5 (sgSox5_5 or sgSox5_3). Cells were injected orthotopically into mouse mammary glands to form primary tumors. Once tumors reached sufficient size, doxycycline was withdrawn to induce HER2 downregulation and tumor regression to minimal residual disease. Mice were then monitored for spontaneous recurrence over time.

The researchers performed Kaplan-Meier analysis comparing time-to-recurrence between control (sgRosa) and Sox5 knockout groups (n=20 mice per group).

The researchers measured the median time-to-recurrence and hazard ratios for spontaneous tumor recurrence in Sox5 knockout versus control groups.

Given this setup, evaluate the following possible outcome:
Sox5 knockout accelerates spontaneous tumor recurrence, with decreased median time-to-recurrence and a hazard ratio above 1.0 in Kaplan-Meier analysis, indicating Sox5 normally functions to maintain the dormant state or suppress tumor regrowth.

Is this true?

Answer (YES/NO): YES